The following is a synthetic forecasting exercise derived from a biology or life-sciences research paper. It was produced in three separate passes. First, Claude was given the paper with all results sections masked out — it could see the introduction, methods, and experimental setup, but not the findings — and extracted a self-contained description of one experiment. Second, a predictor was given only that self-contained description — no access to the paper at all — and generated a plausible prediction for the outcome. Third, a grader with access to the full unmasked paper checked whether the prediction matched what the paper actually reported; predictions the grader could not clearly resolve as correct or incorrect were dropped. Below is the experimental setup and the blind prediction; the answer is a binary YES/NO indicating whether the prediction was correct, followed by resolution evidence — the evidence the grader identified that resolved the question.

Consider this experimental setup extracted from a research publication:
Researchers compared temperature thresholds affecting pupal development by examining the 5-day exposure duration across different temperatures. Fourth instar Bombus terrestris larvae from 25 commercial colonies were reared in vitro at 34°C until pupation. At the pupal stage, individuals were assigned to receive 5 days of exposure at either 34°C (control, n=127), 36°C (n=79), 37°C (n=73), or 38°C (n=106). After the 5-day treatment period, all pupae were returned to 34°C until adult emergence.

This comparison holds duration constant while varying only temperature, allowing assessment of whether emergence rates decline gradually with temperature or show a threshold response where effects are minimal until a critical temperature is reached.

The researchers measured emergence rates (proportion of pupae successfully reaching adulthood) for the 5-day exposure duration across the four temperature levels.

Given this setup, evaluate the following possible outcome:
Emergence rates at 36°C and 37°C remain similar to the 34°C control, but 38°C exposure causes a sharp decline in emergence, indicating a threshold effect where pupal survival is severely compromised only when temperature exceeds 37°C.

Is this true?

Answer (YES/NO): YES